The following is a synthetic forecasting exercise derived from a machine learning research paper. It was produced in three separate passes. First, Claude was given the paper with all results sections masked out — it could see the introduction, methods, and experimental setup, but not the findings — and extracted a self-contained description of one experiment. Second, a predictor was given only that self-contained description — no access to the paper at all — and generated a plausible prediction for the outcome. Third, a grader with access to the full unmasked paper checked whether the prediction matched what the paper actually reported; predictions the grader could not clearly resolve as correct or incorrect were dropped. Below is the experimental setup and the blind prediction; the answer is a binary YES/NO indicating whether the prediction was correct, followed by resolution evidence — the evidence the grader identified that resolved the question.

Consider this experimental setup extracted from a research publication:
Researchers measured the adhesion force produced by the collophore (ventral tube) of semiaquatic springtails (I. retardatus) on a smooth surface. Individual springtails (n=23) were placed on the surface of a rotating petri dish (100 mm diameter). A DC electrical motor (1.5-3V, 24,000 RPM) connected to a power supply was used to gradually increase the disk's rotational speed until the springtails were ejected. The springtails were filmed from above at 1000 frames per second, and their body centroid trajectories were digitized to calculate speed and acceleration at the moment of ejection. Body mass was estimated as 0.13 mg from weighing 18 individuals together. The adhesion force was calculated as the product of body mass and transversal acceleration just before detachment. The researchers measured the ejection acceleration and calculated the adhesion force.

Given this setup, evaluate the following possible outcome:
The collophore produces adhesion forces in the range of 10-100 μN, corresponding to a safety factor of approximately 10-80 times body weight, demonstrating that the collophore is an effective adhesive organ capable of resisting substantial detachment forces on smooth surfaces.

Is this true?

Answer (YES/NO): NO